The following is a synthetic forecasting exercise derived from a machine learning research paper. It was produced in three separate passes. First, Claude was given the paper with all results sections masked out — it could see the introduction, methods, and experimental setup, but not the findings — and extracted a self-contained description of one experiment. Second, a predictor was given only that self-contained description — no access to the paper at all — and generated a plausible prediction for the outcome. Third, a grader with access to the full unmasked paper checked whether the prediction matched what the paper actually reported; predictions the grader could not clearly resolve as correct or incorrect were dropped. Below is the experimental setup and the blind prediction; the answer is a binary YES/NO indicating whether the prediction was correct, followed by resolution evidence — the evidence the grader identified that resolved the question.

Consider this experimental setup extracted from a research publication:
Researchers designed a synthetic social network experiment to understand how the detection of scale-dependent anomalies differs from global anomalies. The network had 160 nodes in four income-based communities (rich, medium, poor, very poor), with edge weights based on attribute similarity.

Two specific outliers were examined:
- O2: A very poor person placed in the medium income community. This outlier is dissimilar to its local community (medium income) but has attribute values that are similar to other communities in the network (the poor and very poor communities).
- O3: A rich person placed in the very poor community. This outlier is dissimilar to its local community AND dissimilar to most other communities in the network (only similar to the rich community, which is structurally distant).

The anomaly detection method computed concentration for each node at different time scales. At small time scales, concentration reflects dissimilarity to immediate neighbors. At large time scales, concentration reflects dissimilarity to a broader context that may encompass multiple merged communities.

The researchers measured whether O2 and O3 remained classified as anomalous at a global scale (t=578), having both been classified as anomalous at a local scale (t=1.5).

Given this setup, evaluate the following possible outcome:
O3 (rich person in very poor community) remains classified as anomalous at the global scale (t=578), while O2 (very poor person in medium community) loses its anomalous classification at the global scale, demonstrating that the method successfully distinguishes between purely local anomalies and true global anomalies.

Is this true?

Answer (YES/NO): YES